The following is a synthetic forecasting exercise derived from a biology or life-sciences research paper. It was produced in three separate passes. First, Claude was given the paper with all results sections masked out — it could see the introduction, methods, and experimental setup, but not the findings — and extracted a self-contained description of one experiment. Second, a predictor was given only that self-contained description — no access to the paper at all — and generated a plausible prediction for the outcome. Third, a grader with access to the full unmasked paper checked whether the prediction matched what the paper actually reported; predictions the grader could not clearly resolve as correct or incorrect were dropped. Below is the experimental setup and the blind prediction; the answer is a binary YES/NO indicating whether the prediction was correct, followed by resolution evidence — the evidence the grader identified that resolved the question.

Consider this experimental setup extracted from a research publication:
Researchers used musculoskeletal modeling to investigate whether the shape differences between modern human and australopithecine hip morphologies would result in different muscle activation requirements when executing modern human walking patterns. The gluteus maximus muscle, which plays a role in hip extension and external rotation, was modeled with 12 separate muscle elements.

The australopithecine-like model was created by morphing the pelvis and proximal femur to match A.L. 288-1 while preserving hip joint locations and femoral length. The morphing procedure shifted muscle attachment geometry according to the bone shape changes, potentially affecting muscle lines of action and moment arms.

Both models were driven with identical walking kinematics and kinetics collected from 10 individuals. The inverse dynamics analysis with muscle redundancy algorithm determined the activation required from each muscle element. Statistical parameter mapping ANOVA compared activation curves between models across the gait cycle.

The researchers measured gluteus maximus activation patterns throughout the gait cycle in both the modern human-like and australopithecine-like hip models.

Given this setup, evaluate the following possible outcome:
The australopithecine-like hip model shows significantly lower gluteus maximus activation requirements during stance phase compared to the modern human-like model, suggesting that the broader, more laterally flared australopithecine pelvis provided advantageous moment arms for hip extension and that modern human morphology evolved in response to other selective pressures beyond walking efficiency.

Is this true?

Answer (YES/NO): NO